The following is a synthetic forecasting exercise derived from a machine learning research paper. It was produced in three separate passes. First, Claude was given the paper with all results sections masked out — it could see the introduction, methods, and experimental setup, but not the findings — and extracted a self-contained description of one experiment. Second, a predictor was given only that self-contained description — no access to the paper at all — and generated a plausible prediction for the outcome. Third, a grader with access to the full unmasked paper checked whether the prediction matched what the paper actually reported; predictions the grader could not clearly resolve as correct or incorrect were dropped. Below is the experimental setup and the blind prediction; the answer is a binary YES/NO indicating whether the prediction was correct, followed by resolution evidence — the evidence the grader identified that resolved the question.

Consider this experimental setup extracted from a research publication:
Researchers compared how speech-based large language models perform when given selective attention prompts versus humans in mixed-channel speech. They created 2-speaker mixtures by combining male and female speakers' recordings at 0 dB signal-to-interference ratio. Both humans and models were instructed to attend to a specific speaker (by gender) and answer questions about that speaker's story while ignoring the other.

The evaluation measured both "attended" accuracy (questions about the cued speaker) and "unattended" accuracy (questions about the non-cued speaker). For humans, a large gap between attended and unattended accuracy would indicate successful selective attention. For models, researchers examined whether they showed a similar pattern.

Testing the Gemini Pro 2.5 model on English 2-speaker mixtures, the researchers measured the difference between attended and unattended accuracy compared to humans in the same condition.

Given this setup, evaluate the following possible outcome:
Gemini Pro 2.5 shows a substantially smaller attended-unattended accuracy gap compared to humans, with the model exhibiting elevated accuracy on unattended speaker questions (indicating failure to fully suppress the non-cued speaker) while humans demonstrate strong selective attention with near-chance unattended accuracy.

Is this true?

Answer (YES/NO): NO